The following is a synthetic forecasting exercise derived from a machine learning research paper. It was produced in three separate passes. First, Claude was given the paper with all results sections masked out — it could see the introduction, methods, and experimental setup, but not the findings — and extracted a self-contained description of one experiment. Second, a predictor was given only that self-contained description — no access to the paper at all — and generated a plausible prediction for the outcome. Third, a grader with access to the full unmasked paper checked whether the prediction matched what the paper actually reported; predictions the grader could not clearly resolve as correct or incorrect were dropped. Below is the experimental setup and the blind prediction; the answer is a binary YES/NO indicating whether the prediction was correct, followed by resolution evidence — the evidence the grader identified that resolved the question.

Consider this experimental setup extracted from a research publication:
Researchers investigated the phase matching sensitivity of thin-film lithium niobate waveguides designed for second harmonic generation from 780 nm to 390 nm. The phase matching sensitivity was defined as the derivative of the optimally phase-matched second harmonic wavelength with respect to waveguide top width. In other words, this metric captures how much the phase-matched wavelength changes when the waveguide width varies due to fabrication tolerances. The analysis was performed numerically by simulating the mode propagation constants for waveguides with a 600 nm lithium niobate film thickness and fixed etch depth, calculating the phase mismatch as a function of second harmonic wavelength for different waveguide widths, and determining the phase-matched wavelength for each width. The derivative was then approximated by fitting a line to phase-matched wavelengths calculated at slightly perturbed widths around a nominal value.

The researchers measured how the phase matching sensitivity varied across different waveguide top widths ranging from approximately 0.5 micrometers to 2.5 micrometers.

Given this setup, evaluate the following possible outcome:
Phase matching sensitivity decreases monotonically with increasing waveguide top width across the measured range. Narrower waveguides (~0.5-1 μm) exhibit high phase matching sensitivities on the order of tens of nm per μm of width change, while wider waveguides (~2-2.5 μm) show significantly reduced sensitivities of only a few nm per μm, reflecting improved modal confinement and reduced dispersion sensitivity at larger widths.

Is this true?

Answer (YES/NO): NO